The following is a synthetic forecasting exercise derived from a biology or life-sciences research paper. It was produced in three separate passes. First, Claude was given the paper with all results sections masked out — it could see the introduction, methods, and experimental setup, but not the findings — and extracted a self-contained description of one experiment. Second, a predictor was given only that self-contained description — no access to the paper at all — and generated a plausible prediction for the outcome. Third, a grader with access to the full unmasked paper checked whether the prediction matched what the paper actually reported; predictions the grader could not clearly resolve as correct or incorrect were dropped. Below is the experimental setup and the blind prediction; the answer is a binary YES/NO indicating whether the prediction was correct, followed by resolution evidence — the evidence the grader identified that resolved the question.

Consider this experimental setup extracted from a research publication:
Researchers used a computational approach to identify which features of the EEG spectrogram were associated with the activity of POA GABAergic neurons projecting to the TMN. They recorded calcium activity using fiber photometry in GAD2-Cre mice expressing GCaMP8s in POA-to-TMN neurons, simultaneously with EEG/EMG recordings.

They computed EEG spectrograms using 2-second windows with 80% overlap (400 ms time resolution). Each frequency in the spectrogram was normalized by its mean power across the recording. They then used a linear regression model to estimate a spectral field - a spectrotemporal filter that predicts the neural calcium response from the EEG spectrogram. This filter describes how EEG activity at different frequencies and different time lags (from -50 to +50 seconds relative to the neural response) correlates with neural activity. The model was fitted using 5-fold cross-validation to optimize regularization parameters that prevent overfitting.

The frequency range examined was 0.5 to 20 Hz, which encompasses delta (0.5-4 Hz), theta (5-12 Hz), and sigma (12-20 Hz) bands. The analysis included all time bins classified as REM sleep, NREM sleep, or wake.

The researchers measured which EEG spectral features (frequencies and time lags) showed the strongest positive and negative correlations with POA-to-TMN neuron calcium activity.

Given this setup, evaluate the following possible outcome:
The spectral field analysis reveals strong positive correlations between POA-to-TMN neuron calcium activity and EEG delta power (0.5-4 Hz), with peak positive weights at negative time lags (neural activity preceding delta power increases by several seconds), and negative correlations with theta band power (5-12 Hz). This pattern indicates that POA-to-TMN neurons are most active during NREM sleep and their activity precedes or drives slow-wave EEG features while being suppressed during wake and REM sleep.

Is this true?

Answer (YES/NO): NO